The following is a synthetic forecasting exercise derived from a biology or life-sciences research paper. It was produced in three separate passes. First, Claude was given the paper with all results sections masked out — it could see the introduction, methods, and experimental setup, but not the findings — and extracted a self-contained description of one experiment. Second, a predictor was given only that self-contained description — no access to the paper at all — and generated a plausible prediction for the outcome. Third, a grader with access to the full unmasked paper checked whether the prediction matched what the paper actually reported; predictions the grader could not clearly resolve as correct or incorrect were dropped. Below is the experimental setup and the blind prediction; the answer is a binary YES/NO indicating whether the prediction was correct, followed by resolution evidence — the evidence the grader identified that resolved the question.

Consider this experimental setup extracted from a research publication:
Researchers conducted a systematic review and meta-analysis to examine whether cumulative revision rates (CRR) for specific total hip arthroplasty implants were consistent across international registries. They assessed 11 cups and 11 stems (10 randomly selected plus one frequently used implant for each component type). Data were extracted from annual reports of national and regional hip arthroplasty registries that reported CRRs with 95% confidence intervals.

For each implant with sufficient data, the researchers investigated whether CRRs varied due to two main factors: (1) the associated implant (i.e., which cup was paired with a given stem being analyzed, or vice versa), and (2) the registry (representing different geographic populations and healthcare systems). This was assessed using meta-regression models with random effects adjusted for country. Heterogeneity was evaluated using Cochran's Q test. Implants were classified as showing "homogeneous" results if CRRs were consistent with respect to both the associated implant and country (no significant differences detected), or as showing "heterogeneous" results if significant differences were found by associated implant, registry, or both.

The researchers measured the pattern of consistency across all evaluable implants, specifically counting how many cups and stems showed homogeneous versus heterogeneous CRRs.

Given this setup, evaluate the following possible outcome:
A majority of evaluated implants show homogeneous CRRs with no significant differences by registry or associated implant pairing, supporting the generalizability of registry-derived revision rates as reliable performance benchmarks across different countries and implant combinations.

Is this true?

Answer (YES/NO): NO